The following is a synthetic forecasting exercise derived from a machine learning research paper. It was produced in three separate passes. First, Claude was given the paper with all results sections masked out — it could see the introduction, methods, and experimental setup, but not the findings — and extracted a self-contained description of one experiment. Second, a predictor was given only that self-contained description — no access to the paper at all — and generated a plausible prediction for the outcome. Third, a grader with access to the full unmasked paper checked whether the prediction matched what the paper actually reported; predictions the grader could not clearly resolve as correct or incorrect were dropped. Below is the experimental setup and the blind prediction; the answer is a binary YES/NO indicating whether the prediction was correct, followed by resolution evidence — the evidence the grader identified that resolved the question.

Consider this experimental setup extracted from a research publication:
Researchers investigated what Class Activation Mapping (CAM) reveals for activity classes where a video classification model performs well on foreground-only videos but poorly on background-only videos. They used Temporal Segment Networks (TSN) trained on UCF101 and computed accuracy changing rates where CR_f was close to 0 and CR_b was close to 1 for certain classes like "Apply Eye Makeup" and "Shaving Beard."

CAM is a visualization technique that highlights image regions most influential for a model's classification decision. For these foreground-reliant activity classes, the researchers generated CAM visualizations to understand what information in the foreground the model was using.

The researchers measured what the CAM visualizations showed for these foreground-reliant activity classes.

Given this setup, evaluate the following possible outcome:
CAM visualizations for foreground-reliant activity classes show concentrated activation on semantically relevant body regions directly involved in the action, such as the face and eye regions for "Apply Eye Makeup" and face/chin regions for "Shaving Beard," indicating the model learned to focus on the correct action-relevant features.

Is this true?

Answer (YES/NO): NO